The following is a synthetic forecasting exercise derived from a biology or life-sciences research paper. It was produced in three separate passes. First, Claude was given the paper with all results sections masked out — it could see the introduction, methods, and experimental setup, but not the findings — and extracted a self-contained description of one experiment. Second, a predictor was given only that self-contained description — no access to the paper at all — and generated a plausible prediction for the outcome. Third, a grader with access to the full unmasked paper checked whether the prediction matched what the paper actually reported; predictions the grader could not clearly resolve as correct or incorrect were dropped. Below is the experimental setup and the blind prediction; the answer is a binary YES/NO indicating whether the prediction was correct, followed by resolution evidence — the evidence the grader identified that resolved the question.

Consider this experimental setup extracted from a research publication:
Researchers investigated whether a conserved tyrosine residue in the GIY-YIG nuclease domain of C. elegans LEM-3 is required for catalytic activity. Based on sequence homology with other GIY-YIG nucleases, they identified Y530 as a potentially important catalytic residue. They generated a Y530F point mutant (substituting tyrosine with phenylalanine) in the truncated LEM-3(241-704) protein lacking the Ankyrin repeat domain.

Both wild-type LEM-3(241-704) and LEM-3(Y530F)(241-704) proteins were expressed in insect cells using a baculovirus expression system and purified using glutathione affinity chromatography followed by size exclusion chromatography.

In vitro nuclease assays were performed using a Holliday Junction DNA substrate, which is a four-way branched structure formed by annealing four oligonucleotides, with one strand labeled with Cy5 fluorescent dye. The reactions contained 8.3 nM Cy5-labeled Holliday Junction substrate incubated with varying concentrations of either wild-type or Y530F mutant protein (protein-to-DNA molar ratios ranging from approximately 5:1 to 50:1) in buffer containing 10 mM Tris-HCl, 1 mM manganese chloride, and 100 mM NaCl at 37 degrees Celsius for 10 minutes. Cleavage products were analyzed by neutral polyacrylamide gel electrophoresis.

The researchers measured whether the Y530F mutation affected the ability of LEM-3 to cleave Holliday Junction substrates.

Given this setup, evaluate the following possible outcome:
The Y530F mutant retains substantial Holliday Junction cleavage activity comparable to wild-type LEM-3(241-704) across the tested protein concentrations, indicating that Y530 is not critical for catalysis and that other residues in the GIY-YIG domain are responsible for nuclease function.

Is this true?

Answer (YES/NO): NO